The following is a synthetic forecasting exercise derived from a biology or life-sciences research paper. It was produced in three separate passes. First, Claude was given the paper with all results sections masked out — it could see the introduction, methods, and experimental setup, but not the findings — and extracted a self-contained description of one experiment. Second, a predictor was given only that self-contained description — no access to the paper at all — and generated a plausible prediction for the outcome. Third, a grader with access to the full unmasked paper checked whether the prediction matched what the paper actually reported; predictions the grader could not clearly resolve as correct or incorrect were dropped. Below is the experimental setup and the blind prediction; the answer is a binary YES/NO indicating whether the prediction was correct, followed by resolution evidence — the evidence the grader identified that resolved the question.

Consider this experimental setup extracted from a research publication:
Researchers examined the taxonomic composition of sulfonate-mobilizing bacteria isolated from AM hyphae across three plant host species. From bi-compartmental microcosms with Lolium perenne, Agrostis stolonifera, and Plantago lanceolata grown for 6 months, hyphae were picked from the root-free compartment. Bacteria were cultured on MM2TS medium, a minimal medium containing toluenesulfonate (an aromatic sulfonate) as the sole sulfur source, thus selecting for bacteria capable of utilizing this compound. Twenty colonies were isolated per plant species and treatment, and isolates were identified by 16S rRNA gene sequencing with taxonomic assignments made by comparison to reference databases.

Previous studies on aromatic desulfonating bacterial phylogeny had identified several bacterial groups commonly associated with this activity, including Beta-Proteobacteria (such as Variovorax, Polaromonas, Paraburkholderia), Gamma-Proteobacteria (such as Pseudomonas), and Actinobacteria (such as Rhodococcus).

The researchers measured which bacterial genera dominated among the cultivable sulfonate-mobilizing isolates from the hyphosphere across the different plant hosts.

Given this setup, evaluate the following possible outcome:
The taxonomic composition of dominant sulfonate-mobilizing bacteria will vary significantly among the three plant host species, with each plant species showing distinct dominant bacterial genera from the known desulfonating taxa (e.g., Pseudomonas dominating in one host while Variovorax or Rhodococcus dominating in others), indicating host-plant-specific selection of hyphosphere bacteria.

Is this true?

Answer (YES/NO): NO